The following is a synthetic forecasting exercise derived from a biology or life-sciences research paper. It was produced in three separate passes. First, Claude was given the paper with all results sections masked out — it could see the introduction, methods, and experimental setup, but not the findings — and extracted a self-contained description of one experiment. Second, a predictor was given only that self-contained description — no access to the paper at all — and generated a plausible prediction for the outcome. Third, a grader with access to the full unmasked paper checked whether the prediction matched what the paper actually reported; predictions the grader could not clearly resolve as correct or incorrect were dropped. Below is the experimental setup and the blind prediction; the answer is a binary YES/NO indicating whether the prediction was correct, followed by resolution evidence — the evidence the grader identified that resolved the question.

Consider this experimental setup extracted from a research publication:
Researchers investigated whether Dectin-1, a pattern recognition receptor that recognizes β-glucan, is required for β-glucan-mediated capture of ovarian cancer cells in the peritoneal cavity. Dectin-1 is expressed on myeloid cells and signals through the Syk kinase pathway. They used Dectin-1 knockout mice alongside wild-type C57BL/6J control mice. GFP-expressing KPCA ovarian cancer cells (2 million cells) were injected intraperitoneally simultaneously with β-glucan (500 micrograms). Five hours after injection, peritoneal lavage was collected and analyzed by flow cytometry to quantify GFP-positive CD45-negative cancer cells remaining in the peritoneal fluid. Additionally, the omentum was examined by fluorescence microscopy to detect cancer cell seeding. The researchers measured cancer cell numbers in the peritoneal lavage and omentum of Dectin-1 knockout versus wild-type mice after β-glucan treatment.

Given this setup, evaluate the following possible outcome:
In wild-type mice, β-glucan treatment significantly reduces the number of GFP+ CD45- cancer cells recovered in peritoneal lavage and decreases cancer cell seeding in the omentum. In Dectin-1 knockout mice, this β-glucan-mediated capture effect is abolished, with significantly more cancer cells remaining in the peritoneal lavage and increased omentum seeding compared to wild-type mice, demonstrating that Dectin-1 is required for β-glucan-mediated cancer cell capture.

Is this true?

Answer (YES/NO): NO